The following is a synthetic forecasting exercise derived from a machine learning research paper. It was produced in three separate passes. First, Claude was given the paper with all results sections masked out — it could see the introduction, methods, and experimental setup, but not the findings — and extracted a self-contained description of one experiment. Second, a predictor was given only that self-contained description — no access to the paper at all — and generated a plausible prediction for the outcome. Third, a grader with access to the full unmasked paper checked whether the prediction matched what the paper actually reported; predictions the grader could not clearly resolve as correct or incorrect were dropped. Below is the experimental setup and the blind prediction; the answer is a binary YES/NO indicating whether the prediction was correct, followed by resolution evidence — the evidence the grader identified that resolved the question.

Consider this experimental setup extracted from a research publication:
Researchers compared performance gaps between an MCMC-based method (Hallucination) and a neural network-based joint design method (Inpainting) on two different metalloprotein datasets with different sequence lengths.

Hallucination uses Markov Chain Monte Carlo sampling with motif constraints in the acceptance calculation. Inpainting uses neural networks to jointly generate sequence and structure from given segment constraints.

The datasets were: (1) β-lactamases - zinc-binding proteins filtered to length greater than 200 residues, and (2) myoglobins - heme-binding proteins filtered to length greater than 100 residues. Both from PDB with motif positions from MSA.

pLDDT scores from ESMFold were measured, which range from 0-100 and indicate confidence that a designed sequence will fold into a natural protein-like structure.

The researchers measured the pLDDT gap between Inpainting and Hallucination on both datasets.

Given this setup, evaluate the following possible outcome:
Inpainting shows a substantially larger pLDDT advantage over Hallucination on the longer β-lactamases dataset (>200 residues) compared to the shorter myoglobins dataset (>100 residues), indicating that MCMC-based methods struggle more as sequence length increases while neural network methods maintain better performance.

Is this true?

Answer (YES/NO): NO